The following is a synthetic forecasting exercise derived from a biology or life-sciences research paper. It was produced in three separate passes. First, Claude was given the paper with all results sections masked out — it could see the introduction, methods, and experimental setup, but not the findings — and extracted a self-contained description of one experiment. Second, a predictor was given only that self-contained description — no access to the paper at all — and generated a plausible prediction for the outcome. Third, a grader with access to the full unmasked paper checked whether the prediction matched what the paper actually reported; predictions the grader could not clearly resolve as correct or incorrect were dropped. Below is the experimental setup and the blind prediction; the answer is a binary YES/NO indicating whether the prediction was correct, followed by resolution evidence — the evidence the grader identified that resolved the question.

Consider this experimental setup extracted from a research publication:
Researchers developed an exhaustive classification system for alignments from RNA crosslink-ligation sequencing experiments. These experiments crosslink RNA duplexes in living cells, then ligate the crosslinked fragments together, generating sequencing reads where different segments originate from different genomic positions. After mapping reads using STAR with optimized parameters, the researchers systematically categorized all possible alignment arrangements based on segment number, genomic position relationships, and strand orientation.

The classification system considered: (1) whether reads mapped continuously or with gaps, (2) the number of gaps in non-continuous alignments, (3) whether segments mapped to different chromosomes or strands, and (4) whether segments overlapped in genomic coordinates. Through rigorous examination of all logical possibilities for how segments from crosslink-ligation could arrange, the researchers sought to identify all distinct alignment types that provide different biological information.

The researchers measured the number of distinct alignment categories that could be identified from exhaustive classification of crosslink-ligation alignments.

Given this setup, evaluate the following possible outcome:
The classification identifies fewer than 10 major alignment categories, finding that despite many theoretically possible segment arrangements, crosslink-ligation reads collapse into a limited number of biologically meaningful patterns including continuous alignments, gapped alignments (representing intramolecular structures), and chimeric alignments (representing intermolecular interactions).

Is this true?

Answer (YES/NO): YES